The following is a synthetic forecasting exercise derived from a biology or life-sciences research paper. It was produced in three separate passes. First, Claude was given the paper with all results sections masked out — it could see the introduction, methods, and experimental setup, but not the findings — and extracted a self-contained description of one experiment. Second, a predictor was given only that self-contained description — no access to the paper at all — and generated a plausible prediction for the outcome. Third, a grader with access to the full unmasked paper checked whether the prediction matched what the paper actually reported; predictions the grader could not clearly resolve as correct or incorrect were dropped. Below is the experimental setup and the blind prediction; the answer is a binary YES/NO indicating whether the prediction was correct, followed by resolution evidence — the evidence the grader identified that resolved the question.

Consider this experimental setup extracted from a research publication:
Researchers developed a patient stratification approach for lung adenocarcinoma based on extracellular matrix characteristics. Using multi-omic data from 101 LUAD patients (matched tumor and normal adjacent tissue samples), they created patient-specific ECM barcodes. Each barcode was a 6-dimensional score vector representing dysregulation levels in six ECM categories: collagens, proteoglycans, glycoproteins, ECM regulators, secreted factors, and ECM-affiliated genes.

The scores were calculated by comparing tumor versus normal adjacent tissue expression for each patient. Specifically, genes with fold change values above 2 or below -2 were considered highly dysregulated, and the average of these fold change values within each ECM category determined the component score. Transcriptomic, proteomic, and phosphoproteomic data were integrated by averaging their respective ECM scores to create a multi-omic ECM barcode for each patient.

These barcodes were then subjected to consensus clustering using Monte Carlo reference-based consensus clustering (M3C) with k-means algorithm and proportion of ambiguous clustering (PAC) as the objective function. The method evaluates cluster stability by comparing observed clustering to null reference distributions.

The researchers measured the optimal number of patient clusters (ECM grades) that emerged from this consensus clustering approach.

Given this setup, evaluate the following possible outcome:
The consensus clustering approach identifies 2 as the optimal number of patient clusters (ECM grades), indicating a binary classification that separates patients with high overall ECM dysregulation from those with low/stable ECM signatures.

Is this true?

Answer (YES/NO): NO